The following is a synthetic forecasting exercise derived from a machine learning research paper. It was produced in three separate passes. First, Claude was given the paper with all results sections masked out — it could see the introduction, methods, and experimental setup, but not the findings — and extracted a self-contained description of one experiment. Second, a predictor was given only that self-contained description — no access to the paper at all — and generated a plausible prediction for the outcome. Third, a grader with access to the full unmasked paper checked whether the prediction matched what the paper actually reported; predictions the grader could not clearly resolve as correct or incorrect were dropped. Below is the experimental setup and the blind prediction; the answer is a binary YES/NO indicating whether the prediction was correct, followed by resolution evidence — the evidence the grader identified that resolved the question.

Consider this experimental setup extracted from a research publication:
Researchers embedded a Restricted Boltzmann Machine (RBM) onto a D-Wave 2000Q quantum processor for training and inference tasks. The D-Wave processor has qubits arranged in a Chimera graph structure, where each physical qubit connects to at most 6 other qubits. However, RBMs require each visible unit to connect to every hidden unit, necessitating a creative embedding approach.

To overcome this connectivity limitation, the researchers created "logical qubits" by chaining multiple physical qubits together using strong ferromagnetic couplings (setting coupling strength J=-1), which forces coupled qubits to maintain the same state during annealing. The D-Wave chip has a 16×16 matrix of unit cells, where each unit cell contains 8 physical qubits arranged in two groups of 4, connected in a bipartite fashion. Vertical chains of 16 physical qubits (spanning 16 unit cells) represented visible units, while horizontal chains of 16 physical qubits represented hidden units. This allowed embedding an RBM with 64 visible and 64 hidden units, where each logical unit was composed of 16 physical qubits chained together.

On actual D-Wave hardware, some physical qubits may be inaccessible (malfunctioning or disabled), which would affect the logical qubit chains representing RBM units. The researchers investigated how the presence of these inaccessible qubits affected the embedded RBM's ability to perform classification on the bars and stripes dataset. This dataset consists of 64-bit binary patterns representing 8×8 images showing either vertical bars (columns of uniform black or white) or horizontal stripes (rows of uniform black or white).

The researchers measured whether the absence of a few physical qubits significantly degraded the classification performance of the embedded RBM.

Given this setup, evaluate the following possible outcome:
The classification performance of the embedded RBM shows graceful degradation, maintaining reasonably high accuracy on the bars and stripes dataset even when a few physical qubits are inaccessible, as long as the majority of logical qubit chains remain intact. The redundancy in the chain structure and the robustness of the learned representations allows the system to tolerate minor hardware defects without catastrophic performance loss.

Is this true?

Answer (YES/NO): NO